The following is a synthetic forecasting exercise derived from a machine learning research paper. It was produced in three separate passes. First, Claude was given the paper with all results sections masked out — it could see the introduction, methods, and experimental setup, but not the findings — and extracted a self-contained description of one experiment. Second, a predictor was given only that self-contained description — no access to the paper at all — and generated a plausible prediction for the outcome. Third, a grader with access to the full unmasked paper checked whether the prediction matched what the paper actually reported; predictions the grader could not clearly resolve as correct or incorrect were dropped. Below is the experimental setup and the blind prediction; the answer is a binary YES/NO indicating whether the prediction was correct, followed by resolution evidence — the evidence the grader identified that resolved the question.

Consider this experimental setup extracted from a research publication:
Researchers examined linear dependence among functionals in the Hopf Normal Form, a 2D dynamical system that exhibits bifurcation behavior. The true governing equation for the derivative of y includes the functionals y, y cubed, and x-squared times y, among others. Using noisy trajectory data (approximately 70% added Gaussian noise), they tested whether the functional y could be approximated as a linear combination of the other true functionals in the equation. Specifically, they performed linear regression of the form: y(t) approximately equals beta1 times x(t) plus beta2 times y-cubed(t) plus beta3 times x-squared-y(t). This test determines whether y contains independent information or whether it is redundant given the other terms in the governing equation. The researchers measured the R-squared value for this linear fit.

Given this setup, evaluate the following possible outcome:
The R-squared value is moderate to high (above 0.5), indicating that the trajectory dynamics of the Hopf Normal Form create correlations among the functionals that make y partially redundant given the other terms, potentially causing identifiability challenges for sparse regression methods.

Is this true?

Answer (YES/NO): YES